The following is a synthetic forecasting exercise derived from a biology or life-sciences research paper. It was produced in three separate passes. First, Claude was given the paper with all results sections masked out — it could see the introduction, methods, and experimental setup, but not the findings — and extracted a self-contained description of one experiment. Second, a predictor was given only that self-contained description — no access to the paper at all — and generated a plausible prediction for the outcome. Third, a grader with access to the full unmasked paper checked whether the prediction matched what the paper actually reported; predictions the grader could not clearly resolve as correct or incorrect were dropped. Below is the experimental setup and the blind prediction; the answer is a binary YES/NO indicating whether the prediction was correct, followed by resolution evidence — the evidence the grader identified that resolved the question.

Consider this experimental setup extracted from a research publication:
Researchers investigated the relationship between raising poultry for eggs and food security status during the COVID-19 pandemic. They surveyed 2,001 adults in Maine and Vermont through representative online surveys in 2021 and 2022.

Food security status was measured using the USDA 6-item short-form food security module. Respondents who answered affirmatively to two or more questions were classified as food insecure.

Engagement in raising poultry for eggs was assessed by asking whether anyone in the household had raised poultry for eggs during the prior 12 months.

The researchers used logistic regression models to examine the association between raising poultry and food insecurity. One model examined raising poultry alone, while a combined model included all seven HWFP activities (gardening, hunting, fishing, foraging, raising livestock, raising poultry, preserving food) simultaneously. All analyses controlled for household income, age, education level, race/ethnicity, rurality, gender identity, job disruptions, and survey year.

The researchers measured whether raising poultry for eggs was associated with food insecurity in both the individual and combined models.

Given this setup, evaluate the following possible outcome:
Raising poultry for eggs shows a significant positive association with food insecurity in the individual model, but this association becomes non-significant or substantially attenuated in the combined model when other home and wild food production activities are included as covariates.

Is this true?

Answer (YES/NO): NO